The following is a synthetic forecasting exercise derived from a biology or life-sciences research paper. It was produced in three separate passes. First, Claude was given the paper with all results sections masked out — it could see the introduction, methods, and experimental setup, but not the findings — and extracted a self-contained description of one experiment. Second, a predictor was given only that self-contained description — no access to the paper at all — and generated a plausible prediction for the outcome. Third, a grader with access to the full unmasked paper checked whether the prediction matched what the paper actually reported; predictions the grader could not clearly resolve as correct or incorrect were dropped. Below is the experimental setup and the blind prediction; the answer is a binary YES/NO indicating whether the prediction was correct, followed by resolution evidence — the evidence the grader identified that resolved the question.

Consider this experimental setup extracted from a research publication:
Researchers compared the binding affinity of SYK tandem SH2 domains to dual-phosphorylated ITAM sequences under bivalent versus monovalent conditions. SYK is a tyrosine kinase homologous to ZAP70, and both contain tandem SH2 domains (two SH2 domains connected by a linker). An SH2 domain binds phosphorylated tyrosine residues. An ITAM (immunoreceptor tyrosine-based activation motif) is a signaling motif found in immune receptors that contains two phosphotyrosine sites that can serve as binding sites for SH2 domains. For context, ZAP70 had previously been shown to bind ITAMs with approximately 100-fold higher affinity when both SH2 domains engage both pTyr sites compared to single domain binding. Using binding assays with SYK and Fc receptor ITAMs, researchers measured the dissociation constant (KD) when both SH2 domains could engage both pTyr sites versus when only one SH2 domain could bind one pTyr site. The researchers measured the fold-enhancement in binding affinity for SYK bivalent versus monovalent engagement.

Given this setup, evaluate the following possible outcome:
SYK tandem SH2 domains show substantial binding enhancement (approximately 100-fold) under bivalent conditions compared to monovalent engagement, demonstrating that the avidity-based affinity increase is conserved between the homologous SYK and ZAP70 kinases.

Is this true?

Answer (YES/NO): NO